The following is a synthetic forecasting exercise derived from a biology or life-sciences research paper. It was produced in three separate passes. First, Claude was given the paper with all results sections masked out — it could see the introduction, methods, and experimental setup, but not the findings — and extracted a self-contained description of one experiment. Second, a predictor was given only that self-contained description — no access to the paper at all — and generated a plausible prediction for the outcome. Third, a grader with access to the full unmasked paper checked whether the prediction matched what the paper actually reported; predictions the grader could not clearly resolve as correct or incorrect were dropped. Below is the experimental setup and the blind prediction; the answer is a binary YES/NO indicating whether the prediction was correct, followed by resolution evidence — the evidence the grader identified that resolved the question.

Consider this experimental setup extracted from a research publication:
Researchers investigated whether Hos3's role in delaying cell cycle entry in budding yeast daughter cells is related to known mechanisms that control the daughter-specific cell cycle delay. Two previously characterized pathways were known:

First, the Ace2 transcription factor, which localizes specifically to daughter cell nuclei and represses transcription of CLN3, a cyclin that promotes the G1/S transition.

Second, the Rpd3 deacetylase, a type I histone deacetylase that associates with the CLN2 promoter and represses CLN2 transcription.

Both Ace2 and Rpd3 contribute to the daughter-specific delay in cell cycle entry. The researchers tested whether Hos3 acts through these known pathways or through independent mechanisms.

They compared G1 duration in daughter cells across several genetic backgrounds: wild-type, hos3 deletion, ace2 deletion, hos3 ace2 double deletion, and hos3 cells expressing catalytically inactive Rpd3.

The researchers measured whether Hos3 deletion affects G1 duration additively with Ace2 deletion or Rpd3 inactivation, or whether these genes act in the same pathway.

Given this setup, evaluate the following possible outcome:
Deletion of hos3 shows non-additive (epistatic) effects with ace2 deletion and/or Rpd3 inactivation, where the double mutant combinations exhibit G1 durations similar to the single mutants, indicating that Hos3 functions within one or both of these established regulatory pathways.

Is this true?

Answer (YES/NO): NO